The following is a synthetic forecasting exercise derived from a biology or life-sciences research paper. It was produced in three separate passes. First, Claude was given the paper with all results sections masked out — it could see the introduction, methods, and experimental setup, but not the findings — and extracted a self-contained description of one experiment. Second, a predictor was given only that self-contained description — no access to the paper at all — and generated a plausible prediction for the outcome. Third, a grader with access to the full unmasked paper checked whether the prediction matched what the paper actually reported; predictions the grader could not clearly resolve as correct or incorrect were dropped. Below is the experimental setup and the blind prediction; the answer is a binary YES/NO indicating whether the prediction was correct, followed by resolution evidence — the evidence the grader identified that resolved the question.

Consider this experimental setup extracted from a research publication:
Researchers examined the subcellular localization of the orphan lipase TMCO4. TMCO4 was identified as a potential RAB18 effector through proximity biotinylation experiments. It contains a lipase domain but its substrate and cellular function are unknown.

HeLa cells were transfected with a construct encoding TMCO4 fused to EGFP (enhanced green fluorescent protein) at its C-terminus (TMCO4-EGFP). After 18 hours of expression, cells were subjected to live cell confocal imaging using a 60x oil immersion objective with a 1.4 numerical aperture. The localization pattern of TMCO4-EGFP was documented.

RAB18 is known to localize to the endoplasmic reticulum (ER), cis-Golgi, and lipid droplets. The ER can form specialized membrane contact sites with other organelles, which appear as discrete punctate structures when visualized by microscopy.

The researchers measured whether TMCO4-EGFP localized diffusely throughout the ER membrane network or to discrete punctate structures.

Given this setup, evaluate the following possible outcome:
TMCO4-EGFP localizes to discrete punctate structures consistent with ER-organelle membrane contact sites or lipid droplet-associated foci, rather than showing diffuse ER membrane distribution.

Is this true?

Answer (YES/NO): NO